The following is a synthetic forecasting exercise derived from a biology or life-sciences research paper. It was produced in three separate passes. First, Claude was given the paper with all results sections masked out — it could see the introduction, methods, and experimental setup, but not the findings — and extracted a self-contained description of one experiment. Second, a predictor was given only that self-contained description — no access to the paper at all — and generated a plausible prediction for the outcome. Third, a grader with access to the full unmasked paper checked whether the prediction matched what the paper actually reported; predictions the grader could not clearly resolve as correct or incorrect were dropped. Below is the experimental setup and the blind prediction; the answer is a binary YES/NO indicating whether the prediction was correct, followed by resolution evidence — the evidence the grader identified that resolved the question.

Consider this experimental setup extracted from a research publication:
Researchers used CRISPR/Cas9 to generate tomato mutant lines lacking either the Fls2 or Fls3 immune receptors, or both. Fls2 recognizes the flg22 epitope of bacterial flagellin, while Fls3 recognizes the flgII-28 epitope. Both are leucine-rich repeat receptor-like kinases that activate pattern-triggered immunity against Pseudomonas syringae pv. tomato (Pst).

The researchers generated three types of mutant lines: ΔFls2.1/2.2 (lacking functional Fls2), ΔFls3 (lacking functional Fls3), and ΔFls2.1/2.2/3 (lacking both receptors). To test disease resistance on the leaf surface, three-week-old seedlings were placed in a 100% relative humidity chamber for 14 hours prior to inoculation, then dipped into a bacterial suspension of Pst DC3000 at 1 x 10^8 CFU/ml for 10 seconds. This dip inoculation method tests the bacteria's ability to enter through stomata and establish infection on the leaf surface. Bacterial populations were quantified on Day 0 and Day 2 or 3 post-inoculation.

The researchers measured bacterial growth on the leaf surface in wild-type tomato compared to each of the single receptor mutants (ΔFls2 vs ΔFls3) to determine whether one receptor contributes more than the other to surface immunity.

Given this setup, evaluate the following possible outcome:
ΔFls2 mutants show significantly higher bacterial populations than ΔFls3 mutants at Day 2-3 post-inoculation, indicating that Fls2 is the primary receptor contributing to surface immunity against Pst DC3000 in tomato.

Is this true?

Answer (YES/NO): NO